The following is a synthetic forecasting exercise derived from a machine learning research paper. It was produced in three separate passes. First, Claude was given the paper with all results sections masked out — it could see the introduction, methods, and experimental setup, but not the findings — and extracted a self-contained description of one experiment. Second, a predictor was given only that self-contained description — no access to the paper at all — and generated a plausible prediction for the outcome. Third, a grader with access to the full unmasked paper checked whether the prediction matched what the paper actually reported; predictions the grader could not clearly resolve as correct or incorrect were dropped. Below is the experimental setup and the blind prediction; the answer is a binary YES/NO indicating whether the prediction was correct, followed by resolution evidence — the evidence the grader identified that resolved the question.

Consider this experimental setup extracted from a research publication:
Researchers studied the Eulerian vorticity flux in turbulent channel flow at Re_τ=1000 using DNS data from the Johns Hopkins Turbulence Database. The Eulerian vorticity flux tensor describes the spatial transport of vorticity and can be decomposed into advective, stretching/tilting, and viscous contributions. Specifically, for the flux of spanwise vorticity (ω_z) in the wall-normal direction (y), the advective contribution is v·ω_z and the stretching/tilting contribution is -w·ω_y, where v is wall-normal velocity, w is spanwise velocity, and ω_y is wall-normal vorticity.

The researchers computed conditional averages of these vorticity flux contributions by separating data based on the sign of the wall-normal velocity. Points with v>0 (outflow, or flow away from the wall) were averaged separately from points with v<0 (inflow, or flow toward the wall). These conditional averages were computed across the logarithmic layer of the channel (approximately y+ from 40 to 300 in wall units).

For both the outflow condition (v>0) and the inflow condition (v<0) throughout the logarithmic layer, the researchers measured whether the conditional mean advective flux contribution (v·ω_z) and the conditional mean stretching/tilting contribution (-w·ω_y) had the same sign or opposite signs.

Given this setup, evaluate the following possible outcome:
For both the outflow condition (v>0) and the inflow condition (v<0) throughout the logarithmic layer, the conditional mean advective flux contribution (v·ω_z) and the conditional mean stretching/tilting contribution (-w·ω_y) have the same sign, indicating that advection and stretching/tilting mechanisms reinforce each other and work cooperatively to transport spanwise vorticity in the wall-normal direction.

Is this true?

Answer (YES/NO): NO